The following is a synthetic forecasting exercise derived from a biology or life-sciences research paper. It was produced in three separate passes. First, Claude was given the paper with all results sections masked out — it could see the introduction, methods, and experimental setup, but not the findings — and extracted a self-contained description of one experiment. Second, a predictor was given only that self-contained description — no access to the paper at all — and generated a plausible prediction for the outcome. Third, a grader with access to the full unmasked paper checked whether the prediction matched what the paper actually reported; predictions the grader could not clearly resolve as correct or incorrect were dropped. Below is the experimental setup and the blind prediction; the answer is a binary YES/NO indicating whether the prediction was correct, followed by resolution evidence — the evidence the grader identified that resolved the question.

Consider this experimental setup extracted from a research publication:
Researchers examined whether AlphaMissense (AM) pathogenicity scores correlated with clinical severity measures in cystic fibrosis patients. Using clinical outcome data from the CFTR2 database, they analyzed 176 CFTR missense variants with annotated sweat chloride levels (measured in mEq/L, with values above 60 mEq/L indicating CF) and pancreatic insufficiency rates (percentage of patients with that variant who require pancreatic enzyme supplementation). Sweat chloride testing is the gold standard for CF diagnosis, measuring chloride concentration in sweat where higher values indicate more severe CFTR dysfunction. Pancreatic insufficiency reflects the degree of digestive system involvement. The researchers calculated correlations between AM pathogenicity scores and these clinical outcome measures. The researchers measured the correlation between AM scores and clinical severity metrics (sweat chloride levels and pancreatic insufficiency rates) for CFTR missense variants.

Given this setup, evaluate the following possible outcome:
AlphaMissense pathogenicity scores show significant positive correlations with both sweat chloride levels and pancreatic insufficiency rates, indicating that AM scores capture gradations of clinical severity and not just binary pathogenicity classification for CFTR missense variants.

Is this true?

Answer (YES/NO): NO